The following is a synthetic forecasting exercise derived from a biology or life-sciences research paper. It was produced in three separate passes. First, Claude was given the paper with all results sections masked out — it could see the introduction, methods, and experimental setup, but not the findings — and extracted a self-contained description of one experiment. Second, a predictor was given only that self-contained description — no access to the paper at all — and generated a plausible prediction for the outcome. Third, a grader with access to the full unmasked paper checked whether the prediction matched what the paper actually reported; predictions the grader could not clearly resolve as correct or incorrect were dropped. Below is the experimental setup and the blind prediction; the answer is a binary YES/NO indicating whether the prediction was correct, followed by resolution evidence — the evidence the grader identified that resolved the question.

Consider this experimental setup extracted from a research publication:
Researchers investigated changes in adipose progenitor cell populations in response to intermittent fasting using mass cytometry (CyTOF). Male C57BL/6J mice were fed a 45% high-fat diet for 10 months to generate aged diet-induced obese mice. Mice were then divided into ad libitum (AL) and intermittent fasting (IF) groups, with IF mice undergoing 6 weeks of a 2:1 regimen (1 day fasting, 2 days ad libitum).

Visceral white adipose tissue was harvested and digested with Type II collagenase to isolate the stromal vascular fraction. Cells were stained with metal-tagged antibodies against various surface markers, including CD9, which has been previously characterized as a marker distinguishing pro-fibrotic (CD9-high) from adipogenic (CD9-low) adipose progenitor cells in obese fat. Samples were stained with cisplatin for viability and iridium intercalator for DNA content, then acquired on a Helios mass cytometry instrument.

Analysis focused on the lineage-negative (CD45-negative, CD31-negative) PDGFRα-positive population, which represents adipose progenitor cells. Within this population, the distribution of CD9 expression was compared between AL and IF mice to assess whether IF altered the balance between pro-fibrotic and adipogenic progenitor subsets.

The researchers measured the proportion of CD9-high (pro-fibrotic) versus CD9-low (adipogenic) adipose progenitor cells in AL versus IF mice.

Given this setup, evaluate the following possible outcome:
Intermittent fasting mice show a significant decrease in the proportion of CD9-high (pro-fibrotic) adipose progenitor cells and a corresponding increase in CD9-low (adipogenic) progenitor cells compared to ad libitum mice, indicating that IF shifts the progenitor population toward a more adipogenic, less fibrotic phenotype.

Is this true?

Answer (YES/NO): YES